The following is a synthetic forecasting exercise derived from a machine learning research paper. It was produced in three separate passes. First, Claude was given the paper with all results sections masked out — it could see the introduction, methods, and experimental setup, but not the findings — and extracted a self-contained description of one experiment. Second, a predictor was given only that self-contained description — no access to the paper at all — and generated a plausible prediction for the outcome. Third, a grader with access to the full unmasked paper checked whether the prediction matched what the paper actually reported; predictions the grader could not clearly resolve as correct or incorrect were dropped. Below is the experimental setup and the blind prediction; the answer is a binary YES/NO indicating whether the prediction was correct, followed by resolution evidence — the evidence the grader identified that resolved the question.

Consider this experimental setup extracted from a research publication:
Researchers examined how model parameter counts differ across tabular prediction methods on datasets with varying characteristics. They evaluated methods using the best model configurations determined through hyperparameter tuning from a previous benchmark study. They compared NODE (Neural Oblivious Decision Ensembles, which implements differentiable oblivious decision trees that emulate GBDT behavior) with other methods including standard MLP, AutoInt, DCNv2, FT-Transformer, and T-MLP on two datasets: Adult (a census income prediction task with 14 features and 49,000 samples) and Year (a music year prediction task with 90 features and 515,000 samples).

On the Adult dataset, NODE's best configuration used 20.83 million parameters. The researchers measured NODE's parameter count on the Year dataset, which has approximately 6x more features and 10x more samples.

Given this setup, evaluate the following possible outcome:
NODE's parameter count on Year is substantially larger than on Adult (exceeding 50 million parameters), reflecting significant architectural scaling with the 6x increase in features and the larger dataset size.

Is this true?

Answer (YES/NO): NO